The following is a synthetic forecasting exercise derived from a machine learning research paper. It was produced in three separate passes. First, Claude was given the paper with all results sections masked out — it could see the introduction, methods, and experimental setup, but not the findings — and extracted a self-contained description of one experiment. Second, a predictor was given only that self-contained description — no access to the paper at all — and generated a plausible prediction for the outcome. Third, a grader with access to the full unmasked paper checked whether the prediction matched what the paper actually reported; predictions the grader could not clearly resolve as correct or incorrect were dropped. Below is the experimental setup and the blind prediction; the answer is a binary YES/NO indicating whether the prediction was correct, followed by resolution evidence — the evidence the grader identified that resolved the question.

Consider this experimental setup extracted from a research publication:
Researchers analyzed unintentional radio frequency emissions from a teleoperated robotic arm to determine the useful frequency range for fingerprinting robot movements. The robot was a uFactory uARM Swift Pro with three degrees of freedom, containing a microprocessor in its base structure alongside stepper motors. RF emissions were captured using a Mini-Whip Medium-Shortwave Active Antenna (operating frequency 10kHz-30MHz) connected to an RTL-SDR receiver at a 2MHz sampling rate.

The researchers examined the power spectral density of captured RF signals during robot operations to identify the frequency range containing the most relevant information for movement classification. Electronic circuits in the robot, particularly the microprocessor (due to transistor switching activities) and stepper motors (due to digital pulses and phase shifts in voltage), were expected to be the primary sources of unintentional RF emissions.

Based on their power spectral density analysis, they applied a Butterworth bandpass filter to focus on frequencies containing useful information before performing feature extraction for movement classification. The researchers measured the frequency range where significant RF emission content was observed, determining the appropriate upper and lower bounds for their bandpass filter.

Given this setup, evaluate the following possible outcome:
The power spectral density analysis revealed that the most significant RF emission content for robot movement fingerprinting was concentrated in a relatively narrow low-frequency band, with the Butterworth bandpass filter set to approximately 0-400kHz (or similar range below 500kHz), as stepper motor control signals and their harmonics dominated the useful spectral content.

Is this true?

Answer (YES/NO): NO